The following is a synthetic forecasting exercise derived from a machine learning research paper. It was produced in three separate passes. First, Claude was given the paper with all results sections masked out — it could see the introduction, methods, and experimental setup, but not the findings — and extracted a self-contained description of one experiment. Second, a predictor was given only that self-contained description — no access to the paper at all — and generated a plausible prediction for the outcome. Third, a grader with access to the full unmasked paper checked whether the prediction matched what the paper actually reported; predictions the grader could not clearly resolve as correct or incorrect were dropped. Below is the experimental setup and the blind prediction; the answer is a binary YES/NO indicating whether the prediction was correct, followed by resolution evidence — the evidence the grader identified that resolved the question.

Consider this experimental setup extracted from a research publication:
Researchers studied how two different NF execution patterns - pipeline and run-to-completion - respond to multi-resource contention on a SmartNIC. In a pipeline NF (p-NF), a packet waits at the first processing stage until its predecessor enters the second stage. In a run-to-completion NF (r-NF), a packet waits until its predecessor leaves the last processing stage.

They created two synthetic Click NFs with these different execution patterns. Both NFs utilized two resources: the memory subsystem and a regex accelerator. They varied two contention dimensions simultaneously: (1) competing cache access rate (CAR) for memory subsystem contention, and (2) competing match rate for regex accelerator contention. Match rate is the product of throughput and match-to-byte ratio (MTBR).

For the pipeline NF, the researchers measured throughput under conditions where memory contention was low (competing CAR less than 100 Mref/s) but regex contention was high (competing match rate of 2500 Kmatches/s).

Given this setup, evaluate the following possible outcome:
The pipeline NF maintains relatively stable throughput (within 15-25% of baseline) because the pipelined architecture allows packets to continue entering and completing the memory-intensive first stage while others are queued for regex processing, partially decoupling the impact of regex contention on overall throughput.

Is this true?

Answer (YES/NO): NO